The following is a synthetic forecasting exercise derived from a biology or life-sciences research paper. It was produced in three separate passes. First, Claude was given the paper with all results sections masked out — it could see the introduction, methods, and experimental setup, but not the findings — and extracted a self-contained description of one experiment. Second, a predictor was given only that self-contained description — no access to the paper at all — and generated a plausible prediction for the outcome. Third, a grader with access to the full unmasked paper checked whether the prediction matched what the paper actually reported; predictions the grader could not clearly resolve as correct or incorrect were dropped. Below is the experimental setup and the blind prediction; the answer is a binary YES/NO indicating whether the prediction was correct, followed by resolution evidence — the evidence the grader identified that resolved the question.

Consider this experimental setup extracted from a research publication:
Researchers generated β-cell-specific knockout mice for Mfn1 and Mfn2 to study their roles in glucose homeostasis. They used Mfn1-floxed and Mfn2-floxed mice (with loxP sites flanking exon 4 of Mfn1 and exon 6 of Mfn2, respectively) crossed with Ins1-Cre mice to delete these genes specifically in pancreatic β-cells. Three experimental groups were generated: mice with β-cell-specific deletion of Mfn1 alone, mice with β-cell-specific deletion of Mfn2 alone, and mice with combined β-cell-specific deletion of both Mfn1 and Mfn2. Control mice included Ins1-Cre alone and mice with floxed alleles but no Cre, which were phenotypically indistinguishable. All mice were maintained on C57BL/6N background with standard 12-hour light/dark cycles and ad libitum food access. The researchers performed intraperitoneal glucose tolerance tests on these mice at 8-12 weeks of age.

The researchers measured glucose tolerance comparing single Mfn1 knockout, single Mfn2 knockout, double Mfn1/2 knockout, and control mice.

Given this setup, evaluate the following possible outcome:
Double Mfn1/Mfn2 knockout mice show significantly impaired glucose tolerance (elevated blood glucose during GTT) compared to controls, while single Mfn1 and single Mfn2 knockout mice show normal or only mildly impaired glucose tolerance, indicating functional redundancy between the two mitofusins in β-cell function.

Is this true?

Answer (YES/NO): YES